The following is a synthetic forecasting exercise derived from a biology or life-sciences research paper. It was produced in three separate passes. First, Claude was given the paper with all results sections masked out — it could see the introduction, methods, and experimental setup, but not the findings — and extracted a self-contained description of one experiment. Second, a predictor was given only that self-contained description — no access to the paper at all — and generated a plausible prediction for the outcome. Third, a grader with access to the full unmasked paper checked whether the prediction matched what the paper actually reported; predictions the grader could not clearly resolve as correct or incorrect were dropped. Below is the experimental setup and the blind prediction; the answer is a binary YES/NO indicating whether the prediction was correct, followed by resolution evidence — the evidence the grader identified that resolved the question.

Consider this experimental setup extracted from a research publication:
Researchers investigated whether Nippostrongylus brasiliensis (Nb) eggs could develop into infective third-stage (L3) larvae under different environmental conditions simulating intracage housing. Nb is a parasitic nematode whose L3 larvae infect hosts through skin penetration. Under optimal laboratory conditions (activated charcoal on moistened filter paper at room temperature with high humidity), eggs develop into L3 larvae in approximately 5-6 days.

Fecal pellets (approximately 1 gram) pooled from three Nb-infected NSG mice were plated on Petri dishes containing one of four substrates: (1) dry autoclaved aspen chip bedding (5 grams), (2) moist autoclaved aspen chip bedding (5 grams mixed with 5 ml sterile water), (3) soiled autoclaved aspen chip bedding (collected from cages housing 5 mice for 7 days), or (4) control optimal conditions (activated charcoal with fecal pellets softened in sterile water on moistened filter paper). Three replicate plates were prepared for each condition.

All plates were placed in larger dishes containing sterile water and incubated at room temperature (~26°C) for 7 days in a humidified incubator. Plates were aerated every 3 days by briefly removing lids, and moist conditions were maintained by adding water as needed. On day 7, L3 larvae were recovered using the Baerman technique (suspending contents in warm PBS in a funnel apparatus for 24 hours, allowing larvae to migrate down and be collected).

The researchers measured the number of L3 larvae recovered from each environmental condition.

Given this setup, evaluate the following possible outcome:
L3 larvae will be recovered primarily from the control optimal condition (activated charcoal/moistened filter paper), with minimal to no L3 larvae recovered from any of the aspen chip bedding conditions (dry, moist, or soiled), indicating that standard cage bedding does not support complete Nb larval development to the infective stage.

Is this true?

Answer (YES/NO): NO